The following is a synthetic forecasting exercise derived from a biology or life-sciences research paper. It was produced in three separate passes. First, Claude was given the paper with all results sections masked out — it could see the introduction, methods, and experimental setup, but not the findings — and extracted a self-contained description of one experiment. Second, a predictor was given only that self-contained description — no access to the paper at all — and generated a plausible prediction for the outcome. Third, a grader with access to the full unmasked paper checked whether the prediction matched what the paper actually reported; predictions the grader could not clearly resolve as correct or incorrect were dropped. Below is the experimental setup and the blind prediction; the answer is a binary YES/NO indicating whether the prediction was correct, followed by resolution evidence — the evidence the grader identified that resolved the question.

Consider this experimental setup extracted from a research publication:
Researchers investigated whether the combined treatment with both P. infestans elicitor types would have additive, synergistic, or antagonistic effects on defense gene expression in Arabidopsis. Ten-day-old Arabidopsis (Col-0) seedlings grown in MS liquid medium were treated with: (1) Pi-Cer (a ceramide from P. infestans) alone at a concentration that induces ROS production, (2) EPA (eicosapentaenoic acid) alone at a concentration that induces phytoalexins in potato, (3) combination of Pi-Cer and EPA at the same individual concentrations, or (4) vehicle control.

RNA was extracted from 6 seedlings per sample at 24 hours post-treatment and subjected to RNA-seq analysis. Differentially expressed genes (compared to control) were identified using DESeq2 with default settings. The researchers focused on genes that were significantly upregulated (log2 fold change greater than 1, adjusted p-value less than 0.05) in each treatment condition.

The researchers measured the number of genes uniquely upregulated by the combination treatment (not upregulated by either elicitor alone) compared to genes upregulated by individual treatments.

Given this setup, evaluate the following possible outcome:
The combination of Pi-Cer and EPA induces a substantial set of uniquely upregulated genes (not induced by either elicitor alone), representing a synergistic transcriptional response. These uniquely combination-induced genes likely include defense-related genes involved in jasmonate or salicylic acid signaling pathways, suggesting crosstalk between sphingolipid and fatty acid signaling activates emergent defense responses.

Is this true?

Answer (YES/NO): NO